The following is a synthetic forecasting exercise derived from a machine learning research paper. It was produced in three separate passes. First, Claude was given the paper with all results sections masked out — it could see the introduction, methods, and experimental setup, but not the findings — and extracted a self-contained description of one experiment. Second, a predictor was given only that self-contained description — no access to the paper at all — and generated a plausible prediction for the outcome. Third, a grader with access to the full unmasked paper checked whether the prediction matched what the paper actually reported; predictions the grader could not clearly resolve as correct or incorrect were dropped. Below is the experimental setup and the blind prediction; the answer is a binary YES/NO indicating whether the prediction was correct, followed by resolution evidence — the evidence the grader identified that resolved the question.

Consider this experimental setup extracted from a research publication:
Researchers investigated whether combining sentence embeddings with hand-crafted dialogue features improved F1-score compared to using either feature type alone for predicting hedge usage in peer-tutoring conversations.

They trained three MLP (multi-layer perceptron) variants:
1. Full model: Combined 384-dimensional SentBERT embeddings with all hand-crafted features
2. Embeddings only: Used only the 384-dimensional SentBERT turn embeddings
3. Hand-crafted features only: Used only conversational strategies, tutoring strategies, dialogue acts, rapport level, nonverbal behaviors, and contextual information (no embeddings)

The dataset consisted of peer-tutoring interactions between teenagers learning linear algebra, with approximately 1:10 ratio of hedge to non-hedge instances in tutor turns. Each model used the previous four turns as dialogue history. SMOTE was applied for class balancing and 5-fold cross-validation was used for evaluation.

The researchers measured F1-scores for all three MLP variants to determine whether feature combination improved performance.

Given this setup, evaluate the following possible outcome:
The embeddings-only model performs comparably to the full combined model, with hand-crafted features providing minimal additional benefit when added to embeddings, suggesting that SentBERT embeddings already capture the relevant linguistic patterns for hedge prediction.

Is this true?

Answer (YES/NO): YES